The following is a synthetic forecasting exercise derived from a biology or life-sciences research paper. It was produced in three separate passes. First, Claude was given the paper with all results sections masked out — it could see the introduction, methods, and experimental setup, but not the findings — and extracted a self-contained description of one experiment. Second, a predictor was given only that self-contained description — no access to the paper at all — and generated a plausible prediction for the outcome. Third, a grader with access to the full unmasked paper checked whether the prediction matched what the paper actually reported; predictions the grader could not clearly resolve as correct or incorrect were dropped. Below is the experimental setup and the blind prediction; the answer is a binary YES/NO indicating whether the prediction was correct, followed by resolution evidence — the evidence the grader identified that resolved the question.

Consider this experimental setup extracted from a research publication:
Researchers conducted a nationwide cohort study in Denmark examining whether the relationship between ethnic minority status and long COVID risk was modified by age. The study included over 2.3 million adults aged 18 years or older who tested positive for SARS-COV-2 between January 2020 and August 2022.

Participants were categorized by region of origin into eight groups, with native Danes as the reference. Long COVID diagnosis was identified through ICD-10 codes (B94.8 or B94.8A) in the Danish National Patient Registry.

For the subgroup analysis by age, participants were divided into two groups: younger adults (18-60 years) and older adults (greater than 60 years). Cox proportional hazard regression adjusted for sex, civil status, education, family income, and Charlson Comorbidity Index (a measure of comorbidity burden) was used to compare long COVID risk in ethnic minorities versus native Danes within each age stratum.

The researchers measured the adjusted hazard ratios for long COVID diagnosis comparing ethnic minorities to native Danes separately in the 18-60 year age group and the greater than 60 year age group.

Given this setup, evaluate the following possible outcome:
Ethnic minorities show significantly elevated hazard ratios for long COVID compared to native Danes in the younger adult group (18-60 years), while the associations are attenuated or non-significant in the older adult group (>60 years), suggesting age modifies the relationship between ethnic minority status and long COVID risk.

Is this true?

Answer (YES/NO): NO